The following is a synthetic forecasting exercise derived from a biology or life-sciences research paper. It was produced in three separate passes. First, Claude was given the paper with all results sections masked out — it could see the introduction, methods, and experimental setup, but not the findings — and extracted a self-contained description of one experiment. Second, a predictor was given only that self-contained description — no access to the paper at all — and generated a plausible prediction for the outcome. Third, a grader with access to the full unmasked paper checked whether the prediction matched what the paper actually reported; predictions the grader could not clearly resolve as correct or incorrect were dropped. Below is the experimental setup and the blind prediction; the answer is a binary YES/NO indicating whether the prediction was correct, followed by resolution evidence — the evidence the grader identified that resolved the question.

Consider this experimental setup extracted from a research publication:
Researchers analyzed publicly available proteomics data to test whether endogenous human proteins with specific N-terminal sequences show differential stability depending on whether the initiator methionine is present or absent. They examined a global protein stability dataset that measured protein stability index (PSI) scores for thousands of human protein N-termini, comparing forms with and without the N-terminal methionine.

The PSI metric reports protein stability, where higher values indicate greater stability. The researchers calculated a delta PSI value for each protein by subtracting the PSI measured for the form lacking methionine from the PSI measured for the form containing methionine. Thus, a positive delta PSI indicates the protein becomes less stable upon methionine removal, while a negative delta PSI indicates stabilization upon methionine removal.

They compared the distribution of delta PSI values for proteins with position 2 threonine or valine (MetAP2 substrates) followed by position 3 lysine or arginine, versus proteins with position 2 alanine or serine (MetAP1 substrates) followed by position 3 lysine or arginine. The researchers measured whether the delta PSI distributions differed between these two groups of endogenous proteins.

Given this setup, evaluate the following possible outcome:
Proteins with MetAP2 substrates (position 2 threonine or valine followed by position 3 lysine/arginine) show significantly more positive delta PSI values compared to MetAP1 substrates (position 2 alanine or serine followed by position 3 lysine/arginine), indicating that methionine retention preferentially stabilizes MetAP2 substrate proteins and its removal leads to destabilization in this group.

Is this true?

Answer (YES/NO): YES